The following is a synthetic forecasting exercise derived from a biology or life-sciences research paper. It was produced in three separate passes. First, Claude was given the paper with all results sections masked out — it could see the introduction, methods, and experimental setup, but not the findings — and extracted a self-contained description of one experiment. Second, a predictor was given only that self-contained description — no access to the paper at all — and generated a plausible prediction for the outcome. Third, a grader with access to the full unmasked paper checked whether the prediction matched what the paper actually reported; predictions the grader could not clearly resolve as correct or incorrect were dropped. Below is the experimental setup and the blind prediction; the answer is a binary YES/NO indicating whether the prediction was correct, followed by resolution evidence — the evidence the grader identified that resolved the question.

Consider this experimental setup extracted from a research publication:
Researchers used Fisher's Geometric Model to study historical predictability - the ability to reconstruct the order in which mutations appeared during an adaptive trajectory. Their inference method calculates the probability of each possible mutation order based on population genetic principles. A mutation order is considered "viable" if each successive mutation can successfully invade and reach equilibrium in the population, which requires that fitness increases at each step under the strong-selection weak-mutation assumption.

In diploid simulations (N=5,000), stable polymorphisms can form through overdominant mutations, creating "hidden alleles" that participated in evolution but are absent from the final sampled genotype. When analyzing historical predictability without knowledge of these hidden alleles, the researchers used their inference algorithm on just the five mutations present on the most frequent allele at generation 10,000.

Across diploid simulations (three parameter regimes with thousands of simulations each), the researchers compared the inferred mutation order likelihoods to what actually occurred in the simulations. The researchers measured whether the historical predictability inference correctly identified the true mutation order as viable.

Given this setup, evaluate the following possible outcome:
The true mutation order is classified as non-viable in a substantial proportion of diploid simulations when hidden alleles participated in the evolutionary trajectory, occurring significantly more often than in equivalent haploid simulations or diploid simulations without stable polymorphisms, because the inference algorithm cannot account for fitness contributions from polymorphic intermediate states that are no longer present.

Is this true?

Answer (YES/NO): NO